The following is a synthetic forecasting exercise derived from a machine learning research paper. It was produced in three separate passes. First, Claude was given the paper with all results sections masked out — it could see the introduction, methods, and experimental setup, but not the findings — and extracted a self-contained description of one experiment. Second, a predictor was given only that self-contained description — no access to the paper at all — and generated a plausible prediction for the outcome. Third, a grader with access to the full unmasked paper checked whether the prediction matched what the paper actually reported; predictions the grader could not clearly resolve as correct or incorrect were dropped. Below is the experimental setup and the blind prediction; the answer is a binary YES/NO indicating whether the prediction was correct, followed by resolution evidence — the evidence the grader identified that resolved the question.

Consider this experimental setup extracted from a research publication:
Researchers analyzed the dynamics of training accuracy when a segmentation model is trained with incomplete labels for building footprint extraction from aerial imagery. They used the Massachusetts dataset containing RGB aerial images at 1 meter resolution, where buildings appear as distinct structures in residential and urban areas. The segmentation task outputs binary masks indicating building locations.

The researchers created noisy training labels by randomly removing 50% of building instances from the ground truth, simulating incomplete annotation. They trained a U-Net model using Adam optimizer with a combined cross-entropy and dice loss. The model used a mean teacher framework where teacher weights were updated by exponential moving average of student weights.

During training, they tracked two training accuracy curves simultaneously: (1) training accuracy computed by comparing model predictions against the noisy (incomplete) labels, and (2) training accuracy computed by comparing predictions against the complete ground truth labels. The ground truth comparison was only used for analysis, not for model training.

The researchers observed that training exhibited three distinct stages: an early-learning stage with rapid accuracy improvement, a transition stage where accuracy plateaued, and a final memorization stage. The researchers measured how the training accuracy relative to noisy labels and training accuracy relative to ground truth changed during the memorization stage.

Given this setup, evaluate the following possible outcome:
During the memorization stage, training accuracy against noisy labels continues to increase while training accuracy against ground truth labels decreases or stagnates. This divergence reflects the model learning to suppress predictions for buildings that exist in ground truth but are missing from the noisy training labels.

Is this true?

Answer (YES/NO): YES